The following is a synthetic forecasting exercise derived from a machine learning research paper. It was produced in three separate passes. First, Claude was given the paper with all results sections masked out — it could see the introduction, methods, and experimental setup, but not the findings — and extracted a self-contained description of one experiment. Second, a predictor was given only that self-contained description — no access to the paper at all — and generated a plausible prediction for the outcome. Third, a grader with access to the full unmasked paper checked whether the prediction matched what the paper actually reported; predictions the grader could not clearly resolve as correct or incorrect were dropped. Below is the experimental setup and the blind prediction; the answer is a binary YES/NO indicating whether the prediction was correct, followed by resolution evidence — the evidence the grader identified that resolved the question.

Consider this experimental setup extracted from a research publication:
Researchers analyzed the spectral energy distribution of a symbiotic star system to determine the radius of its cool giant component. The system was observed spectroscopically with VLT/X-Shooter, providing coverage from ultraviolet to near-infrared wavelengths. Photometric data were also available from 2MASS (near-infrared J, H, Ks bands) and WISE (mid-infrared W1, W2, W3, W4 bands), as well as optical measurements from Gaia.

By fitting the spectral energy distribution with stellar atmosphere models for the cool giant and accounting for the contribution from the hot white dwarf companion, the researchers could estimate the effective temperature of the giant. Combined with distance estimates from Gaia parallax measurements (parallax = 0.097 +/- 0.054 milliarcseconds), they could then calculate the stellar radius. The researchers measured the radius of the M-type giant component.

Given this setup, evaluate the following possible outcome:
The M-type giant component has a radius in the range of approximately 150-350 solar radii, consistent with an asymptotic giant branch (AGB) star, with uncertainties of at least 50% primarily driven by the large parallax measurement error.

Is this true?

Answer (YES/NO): NO